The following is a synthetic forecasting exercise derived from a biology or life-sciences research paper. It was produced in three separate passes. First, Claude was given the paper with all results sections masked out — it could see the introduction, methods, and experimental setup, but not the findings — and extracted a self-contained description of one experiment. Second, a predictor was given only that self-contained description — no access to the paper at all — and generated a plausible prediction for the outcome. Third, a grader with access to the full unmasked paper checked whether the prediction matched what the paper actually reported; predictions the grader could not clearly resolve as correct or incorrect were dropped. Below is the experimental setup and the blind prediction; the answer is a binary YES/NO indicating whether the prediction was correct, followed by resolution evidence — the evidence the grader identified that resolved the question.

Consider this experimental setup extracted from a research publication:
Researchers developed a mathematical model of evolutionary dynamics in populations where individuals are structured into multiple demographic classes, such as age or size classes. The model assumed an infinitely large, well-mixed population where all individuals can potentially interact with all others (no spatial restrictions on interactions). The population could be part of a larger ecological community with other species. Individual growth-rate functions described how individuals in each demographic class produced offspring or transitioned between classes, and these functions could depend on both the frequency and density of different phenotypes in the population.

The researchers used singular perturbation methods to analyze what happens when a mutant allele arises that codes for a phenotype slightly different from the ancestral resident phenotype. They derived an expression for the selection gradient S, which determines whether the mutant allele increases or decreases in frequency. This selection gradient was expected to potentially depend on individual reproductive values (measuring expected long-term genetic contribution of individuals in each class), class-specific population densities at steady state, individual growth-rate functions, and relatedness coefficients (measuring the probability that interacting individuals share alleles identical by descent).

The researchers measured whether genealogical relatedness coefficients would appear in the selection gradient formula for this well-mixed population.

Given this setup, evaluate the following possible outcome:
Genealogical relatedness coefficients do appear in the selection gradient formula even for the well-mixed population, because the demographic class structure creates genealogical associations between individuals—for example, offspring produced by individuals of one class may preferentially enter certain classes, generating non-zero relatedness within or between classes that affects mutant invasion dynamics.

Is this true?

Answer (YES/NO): NO